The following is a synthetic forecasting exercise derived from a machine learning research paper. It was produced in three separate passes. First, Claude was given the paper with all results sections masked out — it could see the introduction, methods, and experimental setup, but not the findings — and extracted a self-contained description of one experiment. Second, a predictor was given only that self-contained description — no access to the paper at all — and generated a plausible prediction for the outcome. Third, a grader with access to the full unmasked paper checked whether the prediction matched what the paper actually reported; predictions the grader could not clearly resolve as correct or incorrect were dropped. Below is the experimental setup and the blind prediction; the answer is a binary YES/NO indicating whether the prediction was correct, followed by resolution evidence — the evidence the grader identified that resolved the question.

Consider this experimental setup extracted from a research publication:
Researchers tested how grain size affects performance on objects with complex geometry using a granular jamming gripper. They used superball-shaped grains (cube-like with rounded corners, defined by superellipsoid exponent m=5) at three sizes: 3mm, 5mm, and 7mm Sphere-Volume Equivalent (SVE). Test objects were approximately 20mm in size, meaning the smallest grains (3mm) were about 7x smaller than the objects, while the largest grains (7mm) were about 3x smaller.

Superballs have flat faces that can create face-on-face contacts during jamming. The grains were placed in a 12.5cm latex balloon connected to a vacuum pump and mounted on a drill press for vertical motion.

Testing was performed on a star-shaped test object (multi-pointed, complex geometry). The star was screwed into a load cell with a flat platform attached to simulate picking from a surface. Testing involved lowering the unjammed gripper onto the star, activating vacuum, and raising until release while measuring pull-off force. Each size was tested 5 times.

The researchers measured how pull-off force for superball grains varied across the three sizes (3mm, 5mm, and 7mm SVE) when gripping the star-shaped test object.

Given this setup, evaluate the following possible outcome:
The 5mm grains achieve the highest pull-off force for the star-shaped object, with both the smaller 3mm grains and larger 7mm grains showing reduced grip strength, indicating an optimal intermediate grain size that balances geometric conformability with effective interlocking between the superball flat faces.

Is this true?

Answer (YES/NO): YES